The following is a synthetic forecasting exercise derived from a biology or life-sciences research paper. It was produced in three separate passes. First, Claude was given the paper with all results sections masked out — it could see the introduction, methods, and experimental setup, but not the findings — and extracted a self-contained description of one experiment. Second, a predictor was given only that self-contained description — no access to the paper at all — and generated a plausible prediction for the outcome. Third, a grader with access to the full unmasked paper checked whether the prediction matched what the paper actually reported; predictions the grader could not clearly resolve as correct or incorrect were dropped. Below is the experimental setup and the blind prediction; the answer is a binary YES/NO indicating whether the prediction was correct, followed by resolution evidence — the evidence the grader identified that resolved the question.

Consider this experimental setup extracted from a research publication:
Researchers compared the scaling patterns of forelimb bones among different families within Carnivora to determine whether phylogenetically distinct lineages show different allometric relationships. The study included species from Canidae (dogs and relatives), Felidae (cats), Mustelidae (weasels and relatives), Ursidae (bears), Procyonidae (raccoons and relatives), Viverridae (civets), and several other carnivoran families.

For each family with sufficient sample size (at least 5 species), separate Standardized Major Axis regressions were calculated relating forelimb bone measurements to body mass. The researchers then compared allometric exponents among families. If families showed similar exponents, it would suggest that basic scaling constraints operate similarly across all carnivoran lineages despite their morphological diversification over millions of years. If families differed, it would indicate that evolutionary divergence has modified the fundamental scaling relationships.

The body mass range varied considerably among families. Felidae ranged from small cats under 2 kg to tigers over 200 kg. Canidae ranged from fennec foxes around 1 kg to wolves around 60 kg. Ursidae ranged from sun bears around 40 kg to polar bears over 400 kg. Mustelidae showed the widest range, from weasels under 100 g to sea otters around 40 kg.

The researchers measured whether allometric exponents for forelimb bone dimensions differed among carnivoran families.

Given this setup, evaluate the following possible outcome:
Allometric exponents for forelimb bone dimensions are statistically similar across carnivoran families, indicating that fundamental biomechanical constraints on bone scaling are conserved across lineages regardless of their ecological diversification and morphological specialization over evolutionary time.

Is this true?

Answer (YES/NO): NO